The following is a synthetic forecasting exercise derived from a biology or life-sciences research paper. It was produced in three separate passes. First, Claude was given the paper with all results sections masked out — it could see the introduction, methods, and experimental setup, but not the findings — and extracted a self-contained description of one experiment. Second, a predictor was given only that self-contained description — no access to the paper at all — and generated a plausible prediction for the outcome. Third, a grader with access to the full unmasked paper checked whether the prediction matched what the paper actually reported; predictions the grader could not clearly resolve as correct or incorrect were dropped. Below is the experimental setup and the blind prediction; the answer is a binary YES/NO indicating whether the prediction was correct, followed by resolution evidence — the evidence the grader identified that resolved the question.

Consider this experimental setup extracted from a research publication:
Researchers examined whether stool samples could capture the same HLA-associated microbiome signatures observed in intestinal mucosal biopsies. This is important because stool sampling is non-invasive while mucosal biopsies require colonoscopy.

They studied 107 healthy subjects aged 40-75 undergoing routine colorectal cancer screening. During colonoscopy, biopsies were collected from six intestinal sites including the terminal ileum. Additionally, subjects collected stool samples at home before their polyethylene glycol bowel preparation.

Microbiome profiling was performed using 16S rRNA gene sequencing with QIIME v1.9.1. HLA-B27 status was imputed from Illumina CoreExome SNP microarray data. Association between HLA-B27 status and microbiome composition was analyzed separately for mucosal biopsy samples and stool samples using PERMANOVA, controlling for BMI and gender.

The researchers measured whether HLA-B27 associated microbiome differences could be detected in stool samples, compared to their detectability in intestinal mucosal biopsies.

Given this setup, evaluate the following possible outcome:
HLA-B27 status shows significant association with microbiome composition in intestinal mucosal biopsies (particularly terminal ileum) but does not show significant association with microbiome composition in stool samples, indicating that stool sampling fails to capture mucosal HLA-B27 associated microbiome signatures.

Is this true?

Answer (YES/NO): NO